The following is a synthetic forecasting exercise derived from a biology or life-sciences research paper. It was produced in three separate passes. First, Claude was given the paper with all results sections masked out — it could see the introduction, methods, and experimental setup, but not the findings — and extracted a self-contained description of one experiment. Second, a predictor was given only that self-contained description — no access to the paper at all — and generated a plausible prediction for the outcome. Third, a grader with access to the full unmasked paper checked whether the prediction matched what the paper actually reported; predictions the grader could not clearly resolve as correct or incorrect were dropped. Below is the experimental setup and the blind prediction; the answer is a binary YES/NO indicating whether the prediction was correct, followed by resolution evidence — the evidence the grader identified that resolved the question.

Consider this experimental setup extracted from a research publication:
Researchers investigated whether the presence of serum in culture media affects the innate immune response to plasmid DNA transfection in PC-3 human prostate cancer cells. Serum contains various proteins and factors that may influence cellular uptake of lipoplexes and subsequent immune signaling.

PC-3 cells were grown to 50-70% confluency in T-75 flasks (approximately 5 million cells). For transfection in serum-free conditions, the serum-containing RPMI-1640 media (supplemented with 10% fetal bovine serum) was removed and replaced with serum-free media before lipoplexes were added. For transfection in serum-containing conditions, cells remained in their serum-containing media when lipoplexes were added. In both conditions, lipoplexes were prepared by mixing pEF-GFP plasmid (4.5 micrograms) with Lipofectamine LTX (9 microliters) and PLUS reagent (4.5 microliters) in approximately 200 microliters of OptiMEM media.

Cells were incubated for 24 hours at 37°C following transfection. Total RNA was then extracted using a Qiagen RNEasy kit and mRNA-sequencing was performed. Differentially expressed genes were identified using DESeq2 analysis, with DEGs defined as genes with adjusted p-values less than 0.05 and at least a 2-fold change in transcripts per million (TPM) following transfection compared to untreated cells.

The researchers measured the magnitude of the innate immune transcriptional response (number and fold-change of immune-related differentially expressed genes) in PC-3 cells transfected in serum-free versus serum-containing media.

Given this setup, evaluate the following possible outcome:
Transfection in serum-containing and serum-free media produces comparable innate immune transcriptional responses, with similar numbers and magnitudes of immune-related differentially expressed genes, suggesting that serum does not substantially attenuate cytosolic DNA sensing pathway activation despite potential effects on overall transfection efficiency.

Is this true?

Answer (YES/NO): NO